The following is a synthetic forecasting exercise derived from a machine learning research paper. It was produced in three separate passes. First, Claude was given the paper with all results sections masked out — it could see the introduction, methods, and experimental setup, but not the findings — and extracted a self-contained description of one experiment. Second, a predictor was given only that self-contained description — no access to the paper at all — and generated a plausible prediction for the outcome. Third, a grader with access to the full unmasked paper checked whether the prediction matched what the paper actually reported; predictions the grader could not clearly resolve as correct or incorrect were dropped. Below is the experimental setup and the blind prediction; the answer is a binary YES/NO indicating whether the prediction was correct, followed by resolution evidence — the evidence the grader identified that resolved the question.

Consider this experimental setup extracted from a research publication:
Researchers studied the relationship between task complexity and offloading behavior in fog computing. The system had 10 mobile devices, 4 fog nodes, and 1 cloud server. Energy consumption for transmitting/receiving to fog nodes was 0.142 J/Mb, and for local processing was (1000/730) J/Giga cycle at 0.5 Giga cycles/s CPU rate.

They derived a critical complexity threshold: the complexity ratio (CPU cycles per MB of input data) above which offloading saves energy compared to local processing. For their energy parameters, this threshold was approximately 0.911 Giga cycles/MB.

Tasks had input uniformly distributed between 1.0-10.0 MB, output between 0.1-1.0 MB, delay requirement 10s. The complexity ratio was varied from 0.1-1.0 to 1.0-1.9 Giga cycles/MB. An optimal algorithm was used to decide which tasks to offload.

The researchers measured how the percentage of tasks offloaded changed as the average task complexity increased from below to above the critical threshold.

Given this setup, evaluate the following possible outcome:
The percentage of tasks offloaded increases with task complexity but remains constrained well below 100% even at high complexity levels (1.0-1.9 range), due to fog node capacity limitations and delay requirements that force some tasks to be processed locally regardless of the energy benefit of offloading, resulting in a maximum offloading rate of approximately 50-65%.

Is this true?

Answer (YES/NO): NO